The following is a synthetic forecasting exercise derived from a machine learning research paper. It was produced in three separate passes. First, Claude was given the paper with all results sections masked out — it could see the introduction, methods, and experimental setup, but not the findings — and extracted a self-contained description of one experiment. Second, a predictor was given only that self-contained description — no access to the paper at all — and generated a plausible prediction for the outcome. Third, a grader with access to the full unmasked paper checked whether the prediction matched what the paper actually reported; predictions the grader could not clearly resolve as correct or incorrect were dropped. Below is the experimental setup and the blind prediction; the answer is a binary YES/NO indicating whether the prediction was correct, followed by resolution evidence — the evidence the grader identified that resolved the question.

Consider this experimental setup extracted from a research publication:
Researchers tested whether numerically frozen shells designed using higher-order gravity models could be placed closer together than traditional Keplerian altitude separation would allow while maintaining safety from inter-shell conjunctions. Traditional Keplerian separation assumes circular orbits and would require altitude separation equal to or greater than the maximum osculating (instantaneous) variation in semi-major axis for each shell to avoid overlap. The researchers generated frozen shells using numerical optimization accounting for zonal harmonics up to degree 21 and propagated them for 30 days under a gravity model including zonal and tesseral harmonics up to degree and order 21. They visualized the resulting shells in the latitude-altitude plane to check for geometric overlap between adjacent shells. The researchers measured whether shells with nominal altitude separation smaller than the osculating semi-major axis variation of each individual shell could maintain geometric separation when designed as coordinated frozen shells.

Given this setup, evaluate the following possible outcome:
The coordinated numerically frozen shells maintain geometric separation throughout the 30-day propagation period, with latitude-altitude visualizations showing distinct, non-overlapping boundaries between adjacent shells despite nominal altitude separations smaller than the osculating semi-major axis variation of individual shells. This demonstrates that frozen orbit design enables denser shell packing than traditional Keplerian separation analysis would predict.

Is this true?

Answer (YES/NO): YES